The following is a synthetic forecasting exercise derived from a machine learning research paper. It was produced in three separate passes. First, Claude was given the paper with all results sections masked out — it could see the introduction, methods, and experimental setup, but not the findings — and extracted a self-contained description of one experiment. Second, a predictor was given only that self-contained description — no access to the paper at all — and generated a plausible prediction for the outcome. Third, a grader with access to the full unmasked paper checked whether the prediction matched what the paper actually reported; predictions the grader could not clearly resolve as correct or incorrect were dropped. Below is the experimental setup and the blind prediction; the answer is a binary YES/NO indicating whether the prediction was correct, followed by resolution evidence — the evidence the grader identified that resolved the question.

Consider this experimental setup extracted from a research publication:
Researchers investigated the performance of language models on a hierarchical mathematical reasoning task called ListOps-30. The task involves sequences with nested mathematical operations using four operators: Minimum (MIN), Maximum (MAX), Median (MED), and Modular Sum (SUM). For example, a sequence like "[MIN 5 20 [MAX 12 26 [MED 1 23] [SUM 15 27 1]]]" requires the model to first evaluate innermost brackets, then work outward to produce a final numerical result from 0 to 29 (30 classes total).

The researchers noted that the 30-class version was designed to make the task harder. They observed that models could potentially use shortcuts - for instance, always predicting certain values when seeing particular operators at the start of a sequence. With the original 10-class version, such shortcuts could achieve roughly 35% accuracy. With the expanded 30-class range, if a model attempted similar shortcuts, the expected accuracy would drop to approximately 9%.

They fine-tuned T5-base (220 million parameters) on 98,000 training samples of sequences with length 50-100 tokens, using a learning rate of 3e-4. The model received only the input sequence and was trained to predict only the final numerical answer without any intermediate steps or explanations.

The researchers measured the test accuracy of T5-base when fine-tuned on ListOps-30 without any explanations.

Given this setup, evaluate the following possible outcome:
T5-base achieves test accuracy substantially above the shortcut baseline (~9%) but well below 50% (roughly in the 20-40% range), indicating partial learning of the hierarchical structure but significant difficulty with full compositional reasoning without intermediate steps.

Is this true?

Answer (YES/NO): NO